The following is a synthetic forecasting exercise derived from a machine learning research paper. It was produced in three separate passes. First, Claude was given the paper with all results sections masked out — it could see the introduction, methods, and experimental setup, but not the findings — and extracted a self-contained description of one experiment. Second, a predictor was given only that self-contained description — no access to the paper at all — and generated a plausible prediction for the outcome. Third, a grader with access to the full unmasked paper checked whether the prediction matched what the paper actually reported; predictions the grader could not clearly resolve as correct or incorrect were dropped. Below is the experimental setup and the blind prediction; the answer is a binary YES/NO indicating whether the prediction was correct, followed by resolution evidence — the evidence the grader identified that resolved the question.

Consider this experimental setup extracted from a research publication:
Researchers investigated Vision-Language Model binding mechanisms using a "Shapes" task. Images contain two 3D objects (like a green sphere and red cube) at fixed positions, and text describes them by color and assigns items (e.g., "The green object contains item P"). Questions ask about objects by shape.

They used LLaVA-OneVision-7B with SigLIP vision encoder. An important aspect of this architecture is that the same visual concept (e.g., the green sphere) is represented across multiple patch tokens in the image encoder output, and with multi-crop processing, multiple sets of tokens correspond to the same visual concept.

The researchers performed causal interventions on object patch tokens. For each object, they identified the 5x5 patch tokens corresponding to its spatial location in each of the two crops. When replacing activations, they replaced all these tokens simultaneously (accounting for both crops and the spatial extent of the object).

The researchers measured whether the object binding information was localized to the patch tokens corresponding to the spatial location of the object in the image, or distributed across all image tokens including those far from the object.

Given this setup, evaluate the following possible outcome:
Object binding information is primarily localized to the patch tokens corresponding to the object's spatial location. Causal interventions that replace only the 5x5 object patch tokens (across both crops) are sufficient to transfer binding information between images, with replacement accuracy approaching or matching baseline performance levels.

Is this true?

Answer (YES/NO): NO